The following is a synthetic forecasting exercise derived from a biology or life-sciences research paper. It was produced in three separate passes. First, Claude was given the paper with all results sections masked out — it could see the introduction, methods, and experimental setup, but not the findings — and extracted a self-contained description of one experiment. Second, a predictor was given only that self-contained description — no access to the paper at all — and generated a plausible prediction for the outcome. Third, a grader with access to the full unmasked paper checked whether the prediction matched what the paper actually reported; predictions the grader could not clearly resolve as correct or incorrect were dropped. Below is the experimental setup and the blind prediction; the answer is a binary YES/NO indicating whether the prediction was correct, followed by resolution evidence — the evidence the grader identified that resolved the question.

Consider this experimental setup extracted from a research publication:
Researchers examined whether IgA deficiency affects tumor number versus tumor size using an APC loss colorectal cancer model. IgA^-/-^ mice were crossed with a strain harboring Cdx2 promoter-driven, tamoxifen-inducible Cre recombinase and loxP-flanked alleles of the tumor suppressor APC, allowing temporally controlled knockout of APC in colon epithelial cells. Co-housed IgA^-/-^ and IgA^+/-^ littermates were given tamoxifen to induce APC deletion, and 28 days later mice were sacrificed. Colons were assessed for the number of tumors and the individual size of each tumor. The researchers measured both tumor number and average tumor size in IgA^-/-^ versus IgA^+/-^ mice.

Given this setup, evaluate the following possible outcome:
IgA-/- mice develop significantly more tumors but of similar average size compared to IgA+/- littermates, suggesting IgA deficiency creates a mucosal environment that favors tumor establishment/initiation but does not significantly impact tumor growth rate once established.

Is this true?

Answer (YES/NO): YES